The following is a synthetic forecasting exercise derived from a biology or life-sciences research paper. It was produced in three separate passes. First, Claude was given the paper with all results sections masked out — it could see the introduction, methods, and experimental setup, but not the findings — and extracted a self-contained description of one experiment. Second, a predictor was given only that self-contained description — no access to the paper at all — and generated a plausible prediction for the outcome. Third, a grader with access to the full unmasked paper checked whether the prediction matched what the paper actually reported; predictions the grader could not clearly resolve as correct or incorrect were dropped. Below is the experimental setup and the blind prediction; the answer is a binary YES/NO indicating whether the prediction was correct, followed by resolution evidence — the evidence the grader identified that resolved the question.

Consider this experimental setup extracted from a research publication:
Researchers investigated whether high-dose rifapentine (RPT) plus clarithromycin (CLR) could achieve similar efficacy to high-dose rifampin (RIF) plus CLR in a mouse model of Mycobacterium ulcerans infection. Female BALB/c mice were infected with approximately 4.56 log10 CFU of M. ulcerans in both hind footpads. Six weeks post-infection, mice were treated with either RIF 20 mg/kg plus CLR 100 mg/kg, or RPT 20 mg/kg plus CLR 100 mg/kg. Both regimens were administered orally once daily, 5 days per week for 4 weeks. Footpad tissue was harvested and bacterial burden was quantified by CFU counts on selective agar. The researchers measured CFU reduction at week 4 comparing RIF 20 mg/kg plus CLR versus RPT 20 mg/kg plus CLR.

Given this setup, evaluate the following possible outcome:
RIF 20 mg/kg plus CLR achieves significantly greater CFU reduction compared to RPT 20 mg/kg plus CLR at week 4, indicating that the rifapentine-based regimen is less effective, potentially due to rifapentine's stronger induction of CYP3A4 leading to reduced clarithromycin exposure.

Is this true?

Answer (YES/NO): NO